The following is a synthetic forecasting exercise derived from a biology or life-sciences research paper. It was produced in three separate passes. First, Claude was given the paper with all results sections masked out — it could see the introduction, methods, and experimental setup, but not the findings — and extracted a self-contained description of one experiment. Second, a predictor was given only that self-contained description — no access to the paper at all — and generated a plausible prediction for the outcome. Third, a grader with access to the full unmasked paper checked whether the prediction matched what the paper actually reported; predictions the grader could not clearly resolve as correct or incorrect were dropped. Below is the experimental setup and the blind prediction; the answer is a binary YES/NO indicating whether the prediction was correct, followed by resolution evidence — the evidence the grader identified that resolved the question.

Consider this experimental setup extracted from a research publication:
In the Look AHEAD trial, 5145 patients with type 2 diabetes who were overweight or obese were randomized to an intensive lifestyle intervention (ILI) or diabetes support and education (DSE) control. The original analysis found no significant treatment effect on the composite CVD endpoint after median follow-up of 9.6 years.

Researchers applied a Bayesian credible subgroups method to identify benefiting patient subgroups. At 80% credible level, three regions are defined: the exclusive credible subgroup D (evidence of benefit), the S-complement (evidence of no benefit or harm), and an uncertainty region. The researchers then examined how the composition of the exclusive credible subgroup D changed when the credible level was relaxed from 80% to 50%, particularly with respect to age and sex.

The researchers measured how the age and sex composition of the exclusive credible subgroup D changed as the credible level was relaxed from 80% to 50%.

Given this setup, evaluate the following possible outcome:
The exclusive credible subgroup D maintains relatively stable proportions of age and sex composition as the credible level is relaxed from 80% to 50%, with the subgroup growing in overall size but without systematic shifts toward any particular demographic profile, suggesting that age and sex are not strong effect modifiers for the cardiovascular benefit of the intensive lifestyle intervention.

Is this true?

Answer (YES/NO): NO